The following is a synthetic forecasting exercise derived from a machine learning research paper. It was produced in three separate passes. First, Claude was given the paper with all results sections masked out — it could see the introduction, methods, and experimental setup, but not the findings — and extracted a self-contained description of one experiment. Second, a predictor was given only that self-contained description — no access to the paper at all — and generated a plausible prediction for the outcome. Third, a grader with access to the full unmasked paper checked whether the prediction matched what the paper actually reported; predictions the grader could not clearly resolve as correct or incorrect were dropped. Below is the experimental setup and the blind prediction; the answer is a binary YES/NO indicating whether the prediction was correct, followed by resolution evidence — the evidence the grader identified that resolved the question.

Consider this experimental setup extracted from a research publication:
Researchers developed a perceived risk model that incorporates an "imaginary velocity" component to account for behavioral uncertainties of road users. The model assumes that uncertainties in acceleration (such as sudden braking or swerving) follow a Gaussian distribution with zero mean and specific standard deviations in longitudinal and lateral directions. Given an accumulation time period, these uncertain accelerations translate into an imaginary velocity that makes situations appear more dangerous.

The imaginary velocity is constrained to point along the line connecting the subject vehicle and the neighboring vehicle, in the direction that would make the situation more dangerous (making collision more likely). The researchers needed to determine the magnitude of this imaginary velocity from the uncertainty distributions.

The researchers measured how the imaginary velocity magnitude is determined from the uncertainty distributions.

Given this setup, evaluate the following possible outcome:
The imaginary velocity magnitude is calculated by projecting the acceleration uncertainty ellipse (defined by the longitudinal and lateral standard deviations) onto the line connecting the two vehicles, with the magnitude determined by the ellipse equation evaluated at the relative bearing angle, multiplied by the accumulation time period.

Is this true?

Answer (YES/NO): NO